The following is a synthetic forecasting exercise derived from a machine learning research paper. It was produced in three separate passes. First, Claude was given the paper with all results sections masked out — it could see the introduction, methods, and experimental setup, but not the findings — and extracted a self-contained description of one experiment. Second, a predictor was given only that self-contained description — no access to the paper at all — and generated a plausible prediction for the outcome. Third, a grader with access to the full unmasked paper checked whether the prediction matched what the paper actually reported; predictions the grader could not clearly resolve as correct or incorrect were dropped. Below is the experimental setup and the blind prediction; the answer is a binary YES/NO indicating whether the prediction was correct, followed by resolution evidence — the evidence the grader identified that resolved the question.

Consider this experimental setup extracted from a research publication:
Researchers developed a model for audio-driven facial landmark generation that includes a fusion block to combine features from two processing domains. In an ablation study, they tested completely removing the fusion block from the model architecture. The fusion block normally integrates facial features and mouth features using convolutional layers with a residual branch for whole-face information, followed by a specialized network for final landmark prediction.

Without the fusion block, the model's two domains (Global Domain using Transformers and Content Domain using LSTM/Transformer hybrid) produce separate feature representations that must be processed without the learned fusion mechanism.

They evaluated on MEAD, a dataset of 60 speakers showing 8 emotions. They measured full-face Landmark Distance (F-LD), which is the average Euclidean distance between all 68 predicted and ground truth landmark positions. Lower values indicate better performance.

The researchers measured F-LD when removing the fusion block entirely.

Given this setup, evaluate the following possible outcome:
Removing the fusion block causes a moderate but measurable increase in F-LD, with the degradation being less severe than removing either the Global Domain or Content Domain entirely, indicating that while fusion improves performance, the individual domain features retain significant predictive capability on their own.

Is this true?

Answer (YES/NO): NO